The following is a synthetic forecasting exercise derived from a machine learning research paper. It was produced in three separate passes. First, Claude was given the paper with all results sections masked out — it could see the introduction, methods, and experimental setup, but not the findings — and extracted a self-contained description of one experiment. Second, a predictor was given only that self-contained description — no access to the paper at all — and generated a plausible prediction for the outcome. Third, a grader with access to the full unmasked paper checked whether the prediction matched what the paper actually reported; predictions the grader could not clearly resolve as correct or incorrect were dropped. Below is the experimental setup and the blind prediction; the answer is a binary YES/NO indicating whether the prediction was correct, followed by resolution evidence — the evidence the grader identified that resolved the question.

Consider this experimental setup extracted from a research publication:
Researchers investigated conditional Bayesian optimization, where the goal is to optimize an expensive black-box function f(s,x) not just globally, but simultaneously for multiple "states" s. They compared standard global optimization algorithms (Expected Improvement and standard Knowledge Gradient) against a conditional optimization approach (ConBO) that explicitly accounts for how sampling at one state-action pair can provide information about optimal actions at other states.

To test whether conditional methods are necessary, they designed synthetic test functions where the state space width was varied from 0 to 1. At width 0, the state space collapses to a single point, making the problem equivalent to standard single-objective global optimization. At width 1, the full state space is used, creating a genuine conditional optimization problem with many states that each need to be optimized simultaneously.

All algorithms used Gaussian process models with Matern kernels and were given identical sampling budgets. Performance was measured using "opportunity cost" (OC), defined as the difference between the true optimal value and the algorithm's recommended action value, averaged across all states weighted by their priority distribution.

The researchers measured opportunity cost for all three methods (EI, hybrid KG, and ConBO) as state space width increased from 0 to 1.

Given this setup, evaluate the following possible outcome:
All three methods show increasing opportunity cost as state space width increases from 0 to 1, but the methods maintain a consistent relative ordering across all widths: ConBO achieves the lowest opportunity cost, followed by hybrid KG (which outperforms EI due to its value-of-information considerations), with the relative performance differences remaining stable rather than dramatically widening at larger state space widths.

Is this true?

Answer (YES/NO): NO